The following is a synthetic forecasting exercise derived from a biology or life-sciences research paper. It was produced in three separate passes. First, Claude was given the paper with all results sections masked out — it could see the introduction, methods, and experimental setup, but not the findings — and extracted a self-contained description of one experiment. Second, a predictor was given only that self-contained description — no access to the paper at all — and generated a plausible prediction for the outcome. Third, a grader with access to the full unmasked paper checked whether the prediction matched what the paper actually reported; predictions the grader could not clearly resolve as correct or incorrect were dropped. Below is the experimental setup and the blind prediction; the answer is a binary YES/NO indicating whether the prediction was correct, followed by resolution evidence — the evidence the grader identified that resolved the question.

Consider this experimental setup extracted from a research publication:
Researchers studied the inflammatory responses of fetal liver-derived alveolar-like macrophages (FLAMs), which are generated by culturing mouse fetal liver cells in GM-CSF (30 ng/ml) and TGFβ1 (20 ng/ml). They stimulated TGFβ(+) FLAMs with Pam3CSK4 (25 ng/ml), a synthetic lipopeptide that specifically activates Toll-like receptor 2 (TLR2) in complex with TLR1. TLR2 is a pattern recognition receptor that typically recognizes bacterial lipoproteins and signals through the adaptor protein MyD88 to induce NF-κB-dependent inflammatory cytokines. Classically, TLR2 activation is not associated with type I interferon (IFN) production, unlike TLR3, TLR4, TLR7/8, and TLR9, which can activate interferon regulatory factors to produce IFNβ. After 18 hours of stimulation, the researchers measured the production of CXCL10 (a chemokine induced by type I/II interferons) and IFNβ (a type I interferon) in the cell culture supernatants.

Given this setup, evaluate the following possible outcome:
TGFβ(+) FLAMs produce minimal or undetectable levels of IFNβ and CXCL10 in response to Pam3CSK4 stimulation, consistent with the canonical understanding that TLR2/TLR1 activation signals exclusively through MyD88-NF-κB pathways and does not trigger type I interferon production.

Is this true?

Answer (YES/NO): NO